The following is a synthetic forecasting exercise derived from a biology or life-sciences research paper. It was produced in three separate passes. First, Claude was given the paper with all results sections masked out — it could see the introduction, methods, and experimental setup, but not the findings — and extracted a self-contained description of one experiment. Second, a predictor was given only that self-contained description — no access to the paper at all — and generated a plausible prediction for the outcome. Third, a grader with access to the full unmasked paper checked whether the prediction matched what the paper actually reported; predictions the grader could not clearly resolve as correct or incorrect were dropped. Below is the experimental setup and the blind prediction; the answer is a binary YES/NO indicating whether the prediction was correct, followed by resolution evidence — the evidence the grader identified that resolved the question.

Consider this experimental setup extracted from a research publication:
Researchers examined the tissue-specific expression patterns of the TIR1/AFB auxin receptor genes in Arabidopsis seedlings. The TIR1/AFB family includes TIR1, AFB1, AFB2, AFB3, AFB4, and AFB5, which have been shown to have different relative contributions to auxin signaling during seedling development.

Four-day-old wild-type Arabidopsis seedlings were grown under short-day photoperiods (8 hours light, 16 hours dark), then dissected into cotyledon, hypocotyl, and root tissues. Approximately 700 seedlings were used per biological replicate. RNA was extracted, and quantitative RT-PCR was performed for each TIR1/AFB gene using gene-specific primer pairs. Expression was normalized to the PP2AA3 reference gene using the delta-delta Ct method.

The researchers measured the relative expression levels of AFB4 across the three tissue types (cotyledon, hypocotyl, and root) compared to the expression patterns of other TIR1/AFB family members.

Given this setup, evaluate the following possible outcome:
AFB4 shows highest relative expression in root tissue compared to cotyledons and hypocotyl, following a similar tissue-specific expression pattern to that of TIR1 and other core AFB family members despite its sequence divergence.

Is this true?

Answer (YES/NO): NO